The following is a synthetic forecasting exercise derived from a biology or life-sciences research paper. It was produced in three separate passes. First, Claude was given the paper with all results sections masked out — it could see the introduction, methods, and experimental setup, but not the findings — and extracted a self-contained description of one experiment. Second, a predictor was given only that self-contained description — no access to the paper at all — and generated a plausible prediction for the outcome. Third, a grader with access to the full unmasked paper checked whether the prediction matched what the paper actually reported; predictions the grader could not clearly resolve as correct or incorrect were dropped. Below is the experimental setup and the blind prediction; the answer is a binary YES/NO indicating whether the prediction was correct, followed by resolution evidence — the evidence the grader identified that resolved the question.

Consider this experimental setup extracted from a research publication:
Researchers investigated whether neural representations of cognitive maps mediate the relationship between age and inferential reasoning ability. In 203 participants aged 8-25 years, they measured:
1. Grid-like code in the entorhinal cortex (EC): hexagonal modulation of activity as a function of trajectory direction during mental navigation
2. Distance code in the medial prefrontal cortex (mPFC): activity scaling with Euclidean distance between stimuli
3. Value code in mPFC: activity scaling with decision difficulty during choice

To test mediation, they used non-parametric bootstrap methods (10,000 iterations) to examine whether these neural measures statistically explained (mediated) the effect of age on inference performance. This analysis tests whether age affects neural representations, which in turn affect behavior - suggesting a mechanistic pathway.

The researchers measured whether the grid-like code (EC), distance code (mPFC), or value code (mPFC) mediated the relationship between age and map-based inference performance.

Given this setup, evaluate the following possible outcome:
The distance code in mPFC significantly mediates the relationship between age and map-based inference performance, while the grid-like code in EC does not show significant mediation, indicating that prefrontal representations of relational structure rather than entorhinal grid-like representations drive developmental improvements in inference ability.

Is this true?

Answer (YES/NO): NO